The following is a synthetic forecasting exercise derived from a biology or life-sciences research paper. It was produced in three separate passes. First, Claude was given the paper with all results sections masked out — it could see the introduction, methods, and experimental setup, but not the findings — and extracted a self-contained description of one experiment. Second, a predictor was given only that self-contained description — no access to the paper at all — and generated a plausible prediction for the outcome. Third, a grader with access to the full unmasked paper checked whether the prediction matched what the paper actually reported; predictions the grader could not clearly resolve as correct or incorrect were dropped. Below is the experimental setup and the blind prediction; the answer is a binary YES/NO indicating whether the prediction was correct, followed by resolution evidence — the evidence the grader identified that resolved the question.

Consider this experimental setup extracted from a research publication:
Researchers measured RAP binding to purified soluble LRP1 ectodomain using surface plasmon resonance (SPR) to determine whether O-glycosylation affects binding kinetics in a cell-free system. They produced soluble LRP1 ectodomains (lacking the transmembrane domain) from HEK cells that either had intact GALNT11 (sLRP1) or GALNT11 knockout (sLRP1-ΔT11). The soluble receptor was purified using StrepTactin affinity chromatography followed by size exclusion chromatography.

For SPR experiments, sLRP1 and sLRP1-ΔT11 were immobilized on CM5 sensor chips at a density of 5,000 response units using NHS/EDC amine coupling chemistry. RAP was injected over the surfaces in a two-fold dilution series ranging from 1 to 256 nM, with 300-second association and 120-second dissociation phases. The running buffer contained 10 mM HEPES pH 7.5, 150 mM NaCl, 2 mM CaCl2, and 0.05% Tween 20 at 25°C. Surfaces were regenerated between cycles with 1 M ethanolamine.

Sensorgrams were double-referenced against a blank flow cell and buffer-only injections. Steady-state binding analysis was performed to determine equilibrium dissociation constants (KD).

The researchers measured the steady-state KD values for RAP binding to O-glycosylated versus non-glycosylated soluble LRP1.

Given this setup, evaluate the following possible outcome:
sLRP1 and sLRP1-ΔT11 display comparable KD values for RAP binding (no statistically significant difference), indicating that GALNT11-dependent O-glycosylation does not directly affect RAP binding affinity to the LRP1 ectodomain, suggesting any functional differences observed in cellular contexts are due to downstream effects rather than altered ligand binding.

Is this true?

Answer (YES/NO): YES